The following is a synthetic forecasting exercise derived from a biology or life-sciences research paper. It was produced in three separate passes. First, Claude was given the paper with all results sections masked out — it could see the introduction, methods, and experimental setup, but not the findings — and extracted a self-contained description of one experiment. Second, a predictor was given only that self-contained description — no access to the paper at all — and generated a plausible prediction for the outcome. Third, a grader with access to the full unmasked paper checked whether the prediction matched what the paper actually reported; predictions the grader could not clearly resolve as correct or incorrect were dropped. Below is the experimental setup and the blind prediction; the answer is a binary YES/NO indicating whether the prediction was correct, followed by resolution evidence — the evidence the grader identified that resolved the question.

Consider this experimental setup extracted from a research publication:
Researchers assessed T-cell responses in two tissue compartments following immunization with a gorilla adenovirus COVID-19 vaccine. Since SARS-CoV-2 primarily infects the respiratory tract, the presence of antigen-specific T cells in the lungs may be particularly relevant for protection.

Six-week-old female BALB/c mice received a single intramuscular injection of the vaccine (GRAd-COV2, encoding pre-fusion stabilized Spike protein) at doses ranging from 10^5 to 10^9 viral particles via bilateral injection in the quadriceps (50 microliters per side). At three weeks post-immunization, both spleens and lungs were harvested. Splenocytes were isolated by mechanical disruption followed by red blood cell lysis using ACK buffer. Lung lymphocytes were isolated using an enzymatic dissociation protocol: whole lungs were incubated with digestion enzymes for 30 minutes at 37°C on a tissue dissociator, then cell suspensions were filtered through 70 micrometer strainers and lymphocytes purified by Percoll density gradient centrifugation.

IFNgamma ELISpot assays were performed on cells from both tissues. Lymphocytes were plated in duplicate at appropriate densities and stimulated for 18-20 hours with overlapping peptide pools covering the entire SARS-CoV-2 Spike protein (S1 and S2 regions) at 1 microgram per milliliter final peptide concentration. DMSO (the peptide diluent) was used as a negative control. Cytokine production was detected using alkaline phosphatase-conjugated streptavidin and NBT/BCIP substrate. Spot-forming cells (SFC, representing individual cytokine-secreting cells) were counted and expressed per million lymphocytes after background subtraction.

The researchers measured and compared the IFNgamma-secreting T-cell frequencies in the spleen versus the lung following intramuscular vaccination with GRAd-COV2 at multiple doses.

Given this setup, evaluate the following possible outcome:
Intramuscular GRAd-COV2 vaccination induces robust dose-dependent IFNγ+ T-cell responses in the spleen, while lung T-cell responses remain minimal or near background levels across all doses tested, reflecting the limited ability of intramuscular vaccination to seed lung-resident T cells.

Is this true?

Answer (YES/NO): NO